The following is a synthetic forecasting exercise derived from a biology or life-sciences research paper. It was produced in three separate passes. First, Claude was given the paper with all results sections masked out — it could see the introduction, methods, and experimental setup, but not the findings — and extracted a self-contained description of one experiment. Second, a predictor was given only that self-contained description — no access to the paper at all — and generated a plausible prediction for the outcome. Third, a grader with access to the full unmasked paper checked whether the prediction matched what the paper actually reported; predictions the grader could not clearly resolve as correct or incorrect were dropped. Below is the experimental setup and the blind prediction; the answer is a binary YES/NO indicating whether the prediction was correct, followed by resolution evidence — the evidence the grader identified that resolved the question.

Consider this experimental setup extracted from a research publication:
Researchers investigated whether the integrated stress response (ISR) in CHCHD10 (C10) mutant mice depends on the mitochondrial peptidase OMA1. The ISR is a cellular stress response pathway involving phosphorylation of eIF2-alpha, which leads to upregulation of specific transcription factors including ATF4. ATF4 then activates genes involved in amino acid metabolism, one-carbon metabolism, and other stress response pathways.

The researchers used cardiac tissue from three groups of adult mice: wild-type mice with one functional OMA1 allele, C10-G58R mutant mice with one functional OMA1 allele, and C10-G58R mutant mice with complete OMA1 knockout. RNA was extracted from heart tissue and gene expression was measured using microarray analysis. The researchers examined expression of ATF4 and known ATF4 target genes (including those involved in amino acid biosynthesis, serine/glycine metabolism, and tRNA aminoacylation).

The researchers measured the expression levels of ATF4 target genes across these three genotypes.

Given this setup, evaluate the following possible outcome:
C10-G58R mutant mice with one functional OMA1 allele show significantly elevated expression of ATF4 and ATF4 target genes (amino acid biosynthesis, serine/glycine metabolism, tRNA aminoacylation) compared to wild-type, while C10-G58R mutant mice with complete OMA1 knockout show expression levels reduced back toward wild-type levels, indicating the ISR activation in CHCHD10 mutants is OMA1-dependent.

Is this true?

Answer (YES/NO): NO